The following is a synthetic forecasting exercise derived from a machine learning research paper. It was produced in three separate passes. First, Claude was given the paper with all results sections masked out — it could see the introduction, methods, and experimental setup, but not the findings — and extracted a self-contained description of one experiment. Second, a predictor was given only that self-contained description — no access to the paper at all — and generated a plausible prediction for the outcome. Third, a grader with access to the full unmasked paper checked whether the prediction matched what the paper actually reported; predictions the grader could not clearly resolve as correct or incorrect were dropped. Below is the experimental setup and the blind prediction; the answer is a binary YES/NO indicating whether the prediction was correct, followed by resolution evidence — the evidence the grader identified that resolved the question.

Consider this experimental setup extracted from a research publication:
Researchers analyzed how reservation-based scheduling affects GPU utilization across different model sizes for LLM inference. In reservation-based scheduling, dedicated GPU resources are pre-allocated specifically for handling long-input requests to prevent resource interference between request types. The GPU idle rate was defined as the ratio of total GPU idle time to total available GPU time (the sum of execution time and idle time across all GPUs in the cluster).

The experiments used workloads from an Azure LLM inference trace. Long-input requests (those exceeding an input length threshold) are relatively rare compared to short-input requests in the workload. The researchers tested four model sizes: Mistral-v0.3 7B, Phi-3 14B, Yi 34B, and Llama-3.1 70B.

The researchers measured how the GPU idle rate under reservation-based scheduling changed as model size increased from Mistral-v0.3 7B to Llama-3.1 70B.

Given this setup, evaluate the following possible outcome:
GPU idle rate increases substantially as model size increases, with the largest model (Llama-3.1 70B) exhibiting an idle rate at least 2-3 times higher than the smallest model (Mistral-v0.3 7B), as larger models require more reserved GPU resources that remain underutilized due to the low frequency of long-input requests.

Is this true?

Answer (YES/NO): YES